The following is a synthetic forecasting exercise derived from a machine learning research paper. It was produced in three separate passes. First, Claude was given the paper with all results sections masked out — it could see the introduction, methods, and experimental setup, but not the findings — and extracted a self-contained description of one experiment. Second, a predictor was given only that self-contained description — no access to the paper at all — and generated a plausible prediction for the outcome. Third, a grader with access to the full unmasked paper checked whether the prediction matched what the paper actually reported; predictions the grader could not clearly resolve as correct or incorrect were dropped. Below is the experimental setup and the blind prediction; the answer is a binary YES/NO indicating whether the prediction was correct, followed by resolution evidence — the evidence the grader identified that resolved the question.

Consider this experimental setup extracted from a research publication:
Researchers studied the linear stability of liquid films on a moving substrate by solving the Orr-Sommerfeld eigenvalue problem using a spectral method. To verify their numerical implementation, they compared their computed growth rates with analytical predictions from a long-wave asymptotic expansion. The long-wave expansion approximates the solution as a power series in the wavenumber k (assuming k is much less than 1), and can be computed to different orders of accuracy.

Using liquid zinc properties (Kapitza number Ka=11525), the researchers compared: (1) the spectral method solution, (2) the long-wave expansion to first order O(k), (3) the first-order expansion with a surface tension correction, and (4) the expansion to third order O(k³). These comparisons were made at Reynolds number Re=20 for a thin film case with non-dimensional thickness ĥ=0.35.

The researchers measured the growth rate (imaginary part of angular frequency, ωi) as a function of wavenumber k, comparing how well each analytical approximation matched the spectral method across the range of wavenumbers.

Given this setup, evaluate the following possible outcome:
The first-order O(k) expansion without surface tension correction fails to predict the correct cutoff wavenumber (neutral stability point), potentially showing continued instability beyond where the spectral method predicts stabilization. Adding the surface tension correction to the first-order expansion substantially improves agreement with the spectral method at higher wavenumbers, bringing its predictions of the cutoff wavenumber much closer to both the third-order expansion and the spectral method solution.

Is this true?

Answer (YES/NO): YES